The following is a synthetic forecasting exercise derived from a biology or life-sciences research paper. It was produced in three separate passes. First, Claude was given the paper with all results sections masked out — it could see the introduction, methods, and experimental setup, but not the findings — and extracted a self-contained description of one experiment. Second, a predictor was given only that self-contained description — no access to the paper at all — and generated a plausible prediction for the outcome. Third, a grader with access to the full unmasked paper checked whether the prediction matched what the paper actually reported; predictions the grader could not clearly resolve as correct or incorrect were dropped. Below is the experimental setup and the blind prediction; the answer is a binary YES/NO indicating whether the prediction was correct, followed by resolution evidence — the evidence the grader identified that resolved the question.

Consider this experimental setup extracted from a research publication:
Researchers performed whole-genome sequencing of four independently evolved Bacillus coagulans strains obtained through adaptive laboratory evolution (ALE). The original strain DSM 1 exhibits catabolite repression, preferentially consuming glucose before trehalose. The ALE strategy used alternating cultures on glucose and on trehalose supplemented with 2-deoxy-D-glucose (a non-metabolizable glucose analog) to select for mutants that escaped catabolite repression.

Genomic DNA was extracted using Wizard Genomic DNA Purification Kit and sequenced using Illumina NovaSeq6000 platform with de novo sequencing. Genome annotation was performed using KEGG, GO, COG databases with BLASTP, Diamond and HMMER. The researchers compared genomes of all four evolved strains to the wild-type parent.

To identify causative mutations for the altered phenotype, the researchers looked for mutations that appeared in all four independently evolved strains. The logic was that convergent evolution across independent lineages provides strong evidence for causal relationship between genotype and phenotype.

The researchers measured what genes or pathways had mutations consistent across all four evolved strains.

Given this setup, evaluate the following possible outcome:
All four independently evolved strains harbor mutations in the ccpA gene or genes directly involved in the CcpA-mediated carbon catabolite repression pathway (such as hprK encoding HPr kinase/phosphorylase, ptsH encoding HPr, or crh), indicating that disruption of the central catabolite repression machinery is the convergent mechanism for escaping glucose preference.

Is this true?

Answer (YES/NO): NO